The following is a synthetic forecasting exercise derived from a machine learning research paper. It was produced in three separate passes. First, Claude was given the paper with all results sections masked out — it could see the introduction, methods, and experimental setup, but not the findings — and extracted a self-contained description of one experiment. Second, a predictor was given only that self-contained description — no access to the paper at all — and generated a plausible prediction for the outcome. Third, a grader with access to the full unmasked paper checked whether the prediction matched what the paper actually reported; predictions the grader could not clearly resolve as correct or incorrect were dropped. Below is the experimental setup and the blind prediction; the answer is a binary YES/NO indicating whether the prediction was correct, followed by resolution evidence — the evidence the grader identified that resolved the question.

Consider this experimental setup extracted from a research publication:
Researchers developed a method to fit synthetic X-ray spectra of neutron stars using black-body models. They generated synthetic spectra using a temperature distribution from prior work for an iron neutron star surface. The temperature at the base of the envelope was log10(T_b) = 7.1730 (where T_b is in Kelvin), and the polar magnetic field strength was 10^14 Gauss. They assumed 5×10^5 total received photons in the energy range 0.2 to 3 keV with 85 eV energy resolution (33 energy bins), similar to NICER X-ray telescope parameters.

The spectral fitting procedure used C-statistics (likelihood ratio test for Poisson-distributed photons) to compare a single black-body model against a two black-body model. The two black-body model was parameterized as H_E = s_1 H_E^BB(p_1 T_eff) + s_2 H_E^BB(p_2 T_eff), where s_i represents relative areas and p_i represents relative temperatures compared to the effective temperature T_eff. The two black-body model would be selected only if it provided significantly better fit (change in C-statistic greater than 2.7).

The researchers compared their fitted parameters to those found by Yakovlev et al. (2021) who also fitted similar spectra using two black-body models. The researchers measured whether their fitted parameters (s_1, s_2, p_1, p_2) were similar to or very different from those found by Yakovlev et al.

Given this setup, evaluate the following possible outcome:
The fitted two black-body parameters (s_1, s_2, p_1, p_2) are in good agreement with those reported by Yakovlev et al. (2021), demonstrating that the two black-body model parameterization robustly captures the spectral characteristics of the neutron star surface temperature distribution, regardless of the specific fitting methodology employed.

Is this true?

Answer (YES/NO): NO